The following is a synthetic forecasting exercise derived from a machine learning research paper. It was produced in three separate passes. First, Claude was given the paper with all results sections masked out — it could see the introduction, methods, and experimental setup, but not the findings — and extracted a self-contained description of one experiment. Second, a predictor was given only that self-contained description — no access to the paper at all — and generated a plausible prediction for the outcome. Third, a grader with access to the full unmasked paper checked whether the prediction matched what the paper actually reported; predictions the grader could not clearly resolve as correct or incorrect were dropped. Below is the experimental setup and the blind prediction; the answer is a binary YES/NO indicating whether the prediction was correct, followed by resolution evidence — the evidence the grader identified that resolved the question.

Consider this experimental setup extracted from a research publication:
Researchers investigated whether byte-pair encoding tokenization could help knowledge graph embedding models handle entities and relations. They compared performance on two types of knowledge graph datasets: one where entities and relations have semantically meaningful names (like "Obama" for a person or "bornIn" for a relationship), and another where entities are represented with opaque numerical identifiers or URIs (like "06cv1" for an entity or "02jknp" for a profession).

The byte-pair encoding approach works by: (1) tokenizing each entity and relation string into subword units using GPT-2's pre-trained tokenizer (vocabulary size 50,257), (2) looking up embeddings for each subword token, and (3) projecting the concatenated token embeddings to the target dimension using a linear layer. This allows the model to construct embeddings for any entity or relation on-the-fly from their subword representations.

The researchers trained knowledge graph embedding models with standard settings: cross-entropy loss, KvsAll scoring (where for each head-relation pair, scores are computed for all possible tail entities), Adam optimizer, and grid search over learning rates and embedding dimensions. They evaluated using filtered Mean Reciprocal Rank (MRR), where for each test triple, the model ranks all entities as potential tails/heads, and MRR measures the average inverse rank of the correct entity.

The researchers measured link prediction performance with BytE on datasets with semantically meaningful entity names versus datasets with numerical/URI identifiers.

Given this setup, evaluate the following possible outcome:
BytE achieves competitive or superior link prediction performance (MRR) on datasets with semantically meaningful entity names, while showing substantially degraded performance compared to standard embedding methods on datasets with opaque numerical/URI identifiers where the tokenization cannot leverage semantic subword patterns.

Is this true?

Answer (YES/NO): YES